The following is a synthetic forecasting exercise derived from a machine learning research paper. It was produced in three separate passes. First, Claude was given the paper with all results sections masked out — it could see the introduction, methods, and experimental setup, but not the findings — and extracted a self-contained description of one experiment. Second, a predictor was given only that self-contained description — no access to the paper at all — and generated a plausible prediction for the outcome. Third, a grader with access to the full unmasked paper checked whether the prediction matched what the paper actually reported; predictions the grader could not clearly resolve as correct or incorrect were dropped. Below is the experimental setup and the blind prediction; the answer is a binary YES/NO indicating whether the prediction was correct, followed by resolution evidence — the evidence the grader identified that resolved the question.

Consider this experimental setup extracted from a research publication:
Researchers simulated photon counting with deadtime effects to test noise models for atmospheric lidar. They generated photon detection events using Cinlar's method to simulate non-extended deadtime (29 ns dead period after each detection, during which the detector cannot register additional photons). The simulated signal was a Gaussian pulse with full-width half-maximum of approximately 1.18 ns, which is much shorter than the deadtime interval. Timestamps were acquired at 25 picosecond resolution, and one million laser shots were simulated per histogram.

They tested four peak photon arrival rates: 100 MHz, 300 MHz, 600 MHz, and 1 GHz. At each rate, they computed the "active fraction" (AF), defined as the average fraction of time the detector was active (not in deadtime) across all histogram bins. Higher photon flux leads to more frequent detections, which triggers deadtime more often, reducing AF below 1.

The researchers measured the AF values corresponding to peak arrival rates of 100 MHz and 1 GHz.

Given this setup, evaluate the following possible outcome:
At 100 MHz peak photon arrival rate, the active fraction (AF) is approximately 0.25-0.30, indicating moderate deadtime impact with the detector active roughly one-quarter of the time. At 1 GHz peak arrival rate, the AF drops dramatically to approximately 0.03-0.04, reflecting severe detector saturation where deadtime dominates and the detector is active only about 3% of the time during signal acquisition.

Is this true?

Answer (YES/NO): NO